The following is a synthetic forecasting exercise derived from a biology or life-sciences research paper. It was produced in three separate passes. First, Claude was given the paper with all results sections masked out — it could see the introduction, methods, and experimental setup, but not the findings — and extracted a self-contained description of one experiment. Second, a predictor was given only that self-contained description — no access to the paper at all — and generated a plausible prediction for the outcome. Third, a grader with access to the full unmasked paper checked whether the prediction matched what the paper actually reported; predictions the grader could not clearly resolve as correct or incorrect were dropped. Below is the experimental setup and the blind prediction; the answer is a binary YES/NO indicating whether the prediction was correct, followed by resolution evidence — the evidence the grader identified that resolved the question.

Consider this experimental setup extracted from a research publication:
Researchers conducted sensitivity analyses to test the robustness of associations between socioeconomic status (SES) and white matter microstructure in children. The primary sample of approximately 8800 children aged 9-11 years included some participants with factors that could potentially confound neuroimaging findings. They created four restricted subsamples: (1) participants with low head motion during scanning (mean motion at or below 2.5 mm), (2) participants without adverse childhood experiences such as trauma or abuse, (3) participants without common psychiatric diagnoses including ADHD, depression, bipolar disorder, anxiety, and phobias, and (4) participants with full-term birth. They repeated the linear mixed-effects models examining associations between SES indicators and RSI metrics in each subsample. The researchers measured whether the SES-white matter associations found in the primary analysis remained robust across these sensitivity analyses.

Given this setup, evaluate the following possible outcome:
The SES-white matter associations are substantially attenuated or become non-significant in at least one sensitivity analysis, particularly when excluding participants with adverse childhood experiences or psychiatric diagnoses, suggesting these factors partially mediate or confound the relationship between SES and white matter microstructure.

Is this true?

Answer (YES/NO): NO